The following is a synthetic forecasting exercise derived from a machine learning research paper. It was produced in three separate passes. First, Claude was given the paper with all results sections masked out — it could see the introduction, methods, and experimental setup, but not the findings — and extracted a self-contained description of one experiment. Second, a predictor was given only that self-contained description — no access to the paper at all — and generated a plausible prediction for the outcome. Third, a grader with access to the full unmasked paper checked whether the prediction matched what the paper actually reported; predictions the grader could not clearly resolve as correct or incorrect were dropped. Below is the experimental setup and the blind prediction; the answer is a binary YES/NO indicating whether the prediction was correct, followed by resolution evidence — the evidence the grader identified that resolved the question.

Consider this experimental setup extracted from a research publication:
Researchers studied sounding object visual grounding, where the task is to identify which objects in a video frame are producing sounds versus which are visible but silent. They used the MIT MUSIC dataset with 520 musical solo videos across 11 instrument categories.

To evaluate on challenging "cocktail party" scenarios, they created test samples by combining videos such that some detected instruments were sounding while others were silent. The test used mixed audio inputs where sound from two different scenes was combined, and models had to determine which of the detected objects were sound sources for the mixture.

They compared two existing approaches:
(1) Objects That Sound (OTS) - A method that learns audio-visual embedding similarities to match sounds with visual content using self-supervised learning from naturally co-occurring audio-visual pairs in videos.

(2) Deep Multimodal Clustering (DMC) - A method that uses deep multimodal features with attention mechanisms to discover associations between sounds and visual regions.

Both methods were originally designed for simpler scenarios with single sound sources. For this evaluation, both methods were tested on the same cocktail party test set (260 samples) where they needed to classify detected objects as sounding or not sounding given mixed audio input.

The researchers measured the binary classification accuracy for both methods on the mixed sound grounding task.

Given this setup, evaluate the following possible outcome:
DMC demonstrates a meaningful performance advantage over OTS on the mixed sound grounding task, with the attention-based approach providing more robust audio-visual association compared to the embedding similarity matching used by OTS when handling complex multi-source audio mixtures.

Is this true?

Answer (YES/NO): NO